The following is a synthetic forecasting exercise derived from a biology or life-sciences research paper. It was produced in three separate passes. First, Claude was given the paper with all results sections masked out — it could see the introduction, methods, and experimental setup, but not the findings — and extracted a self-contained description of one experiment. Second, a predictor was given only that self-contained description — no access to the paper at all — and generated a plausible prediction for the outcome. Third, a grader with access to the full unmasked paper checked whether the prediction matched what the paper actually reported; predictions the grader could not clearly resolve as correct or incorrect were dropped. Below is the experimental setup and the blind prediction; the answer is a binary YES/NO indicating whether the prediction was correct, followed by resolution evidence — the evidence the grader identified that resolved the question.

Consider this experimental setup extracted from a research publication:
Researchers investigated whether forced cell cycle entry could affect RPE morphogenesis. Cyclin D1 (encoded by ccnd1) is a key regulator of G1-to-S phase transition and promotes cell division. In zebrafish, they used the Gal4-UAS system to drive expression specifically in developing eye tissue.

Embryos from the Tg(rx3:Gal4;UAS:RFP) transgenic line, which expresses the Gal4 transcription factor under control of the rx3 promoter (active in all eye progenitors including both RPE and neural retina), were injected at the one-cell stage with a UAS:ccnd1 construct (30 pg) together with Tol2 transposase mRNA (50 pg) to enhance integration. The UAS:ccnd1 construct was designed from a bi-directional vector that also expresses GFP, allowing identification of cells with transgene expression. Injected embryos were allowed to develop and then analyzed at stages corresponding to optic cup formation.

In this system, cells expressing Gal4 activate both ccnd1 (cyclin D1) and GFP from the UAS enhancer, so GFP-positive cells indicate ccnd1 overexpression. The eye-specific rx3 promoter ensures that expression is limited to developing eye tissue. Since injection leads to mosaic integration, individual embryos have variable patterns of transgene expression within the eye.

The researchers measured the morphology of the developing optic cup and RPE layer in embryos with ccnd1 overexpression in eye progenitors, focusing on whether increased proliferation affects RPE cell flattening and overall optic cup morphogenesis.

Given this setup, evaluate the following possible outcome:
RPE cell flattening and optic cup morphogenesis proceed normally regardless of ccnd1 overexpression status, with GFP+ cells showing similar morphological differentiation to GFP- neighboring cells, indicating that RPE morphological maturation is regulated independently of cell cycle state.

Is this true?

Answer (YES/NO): NO